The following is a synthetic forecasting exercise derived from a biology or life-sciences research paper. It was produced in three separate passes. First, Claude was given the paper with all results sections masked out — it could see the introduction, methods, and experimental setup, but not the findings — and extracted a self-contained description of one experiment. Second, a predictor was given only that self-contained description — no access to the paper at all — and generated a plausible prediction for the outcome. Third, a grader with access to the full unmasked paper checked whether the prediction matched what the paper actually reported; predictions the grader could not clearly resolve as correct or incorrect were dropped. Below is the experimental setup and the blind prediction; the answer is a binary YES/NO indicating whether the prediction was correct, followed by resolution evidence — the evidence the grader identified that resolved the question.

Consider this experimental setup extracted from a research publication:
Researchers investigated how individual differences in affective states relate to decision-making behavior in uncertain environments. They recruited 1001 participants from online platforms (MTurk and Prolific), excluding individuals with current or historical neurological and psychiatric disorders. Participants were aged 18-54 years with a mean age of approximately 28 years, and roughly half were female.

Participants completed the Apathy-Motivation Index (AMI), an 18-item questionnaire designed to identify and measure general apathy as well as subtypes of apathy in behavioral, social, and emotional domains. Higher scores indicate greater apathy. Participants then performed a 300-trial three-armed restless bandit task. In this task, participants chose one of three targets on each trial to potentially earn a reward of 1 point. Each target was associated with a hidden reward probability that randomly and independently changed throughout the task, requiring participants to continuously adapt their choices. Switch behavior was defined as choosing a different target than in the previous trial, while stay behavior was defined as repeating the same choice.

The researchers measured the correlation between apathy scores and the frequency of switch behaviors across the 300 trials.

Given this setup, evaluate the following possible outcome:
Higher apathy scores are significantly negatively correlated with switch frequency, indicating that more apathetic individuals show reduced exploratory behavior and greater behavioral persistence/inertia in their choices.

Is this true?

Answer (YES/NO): YES